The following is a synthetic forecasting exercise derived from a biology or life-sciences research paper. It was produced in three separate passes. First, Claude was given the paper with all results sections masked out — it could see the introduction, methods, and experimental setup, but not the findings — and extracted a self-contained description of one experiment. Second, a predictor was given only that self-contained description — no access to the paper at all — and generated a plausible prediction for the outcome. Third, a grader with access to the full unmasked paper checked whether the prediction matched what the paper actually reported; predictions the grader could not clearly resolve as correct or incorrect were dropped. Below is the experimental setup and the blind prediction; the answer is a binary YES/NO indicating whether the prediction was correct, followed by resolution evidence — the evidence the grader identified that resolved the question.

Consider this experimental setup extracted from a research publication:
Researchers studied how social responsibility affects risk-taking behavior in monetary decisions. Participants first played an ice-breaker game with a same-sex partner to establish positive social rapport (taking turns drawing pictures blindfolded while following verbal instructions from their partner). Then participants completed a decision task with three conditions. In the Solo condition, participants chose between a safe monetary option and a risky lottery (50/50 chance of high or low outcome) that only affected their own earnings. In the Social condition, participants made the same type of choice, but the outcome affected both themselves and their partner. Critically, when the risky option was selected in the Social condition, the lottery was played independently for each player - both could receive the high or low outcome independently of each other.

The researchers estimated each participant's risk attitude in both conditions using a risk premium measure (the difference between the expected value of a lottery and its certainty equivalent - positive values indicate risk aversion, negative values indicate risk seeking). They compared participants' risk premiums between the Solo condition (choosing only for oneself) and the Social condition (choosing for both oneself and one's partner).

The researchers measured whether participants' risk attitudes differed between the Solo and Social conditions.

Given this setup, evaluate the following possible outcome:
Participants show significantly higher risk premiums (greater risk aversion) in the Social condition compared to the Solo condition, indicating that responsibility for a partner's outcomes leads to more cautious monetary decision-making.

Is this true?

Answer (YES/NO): NO